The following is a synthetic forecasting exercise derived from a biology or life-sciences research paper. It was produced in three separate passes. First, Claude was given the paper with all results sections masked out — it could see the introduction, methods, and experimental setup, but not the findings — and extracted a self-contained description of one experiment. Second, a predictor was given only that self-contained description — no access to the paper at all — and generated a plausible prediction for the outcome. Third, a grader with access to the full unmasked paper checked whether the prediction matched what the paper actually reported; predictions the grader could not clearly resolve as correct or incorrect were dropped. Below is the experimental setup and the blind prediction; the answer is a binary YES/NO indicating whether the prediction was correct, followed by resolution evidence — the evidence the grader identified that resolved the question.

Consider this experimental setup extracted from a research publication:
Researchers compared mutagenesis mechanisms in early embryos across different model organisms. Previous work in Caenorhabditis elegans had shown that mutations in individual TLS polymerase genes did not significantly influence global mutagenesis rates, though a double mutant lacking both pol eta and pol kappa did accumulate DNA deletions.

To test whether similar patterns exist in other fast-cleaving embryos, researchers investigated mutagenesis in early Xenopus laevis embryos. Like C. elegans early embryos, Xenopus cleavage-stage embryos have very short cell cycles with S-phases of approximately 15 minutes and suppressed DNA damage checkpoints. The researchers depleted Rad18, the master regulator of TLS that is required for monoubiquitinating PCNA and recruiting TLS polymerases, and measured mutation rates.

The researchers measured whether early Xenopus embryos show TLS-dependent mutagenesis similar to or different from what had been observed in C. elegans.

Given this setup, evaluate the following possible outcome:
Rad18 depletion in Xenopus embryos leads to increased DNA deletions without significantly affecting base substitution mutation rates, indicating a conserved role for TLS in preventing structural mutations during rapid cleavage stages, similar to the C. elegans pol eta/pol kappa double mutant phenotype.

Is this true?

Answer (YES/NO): NO